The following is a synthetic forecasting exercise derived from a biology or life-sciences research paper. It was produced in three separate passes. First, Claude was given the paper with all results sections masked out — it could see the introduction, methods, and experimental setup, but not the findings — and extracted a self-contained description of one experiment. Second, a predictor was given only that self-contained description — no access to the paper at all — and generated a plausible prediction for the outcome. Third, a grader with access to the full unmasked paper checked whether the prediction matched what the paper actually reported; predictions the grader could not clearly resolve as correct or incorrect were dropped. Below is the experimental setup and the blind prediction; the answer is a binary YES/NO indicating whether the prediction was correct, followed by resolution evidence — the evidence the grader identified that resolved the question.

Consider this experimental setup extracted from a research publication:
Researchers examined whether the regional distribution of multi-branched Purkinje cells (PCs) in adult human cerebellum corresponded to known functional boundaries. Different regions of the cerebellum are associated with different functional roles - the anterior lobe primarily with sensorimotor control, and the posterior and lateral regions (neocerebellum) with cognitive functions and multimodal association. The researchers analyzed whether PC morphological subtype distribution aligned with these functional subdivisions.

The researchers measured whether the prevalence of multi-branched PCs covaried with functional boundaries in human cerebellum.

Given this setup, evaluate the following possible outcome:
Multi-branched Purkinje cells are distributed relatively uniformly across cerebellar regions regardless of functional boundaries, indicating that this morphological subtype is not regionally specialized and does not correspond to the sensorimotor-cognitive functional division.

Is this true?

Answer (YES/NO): NO